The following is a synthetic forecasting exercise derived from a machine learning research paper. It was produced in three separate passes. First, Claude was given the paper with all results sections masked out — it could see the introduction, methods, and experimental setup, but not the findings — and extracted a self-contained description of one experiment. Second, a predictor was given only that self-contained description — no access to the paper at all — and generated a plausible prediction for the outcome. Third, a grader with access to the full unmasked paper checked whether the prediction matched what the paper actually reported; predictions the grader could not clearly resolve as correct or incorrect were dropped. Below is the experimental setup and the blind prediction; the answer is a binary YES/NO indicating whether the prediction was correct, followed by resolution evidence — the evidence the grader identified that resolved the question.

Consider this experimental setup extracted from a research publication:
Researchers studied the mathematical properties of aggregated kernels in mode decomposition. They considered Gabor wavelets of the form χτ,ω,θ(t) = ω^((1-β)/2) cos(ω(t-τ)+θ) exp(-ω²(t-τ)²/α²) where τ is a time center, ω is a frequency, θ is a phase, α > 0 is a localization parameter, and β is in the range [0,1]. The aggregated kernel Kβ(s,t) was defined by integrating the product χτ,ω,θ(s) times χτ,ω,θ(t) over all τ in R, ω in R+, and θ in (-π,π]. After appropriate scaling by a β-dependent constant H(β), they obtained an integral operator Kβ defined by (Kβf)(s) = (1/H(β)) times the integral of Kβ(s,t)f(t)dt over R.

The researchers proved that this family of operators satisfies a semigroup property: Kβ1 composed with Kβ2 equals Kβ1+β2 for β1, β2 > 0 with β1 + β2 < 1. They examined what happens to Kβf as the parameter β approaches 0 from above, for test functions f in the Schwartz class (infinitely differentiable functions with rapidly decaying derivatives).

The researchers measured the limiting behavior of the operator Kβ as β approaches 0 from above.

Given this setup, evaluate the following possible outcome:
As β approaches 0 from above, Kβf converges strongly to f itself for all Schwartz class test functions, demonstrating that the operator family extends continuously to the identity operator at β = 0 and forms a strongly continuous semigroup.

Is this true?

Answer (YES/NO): YES